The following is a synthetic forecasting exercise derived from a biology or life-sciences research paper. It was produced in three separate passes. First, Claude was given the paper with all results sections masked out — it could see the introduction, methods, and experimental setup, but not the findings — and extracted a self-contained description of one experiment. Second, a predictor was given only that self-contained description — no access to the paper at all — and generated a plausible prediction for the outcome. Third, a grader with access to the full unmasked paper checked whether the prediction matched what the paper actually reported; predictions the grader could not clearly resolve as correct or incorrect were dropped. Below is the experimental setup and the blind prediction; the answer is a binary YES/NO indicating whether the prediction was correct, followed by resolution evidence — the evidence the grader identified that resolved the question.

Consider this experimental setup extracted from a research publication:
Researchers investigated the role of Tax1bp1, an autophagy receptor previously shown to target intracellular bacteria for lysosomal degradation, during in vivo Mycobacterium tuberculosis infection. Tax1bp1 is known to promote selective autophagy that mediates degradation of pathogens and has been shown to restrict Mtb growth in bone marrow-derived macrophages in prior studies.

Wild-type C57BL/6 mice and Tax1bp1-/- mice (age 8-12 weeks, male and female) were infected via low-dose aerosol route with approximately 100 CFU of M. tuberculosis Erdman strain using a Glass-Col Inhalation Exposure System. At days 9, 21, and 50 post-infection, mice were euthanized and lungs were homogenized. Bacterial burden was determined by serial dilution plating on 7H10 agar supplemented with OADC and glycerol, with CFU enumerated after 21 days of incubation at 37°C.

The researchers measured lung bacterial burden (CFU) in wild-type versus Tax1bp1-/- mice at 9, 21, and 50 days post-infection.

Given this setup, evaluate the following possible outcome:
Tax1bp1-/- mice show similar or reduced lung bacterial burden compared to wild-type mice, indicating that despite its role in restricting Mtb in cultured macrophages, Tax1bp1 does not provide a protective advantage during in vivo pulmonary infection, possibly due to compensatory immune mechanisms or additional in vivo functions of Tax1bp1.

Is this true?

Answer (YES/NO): YES